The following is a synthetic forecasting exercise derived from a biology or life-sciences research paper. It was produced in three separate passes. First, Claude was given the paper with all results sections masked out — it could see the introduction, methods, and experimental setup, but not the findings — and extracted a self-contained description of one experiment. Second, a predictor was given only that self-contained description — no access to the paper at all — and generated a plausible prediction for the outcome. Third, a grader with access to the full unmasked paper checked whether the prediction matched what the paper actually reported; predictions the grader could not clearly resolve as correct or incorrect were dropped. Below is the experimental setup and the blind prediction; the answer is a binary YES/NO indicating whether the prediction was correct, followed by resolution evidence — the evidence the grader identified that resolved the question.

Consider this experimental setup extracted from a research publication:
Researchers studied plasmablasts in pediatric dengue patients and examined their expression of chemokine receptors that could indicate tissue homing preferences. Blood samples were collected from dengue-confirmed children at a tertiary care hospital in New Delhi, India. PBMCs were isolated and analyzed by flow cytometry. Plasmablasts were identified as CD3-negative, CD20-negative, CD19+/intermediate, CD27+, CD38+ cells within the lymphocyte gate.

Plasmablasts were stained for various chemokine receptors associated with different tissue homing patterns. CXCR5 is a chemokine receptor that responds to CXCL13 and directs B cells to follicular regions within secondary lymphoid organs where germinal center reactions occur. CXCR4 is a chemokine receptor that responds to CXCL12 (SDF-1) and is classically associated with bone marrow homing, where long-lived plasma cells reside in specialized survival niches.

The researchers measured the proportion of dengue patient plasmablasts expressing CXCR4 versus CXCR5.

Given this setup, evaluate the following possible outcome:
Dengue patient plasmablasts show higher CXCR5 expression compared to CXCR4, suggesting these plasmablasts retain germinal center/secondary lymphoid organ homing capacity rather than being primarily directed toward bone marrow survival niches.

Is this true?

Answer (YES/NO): NO